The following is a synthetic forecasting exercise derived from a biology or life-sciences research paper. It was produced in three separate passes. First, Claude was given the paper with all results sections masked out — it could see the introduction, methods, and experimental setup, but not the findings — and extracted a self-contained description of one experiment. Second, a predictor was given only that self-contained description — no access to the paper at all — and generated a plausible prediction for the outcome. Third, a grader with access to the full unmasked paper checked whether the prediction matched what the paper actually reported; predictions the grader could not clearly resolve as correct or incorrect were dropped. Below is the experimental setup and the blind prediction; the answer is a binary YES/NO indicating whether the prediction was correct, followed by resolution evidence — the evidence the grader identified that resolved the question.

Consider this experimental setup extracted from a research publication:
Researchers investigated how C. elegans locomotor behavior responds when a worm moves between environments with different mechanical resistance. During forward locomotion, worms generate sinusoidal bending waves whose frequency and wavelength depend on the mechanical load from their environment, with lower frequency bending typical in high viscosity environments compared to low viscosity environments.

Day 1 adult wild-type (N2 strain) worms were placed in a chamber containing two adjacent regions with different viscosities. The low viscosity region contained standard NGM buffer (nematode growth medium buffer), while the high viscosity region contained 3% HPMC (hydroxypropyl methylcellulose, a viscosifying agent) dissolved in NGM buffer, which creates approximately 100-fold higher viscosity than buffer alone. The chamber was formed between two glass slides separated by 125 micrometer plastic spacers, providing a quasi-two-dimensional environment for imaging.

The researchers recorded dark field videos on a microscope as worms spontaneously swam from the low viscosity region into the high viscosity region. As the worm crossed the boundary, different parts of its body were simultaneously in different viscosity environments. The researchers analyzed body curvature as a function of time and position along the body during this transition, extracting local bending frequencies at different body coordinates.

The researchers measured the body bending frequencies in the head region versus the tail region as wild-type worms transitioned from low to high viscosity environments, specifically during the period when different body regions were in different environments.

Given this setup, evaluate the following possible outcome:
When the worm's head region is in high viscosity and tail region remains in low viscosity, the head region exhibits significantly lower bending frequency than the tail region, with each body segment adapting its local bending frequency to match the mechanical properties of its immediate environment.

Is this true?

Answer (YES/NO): YES